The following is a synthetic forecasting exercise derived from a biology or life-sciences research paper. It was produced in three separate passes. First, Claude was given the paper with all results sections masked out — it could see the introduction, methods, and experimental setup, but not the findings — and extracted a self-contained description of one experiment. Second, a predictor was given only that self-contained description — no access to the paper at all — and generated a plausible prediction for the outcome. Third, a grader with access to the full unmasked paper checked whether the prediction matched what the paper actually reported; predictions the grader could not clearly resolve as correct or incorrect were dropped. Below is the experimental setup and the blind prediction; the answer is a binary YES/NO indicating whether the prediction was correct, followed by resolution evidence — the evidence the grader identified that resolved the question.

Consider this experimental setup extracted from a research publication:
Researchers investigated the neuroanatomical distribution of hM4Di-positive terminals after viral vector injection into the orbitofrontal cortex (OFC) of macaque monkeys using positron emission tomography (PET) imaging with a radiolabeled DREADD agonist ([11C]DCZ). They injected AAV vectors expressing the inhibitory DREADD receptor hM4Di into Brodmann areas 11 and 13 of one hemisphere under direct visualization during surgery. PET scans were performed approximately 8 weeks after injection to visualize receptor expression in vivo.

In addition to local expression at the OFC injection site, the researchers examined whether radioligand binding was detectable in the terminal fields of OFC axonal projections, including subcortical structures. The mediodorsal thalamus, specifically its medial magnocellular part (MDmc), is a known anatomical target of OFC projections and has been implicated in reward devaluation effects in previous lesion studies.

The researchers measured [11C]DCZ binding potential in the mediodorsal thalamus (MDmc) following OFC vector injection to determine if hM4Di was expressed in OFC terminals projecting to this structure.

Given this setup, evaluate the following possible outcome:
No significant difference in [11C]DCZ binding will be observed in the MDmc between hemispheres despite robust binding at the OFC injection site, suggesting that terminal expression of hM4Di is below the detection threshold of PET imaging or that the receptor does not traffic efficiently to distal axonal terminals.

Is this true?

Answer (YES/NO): NO